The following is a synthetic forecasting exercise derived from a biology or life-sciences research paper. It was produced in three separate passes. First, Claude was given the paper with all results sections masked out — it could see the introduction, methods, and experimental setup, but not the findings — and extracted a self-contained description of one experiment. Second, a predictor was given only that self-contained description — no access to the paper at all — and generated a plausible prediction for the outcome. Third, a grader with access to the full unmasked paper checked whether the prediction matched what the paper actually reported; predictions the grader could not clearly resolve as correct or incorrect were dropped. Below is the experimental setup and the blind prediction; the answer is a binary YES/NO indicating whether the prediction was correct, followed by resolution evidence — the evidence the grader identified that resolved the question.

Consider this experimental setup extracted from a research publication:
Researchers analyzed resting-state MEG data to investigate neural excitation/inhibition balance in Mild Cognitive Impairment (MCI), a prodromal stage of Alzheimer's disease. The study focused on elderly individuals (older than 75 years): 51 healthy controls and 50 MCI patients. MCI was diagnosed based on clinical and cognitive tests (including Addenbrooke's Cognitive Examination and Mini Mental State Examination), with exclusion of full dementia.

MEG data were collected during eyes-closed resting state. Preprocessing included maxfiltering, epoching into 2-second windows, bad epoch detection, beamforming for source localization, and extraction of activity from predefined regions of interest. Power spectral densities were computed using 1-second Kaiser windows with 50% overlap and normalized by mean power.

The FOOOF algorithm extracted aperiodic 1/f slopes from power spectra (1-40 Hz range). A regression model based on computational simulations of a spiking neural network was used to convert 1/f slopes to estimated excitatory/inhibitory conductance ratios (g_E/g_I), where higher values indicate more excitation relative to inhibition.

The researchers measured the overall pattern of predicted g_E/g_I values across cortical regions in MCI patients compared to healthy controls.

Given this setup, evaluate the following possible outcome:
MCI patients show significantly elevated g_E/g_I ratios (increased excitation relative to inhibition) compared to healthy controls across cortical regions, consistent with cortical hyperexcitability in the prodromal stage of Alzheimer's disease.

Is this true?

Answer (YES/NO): YES